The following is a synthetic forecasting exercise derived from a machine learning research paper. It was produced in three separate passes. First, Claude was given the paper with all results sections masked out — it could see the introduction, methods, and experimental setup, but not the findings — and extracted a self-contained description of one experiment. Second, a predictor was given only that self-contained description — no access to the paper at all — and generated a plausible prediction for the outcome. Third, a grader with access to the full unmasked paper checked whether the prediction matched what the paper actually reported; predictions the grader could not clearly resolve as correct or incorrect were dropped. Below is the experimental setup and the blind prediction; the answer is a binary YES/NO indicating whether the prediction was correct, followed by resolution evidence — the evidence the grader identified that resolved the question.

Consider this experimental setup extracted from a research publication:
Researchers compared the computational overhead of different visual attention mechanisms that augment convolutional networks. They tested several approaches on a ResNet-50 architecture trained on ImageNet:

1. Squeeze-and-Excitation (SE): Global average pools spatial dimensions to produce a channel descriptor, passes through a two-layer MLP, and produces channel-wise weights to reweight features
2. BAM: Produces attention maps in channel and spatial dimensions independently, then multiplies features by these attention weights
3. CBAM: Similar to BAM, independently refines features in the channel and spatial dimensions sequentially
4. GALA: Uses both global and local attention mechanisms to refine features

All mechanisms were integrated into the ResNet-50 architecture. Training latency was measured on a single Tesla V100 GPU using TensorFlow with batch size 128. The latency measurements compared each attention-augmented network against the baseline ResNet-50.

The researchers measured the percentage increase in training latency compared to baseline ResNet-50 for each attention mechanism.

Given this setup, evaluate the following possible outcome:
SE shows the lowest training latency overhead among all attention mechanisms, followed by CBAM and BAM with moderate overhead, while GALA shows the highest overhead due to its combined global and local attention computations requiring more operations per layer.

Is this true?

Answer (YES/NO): NO